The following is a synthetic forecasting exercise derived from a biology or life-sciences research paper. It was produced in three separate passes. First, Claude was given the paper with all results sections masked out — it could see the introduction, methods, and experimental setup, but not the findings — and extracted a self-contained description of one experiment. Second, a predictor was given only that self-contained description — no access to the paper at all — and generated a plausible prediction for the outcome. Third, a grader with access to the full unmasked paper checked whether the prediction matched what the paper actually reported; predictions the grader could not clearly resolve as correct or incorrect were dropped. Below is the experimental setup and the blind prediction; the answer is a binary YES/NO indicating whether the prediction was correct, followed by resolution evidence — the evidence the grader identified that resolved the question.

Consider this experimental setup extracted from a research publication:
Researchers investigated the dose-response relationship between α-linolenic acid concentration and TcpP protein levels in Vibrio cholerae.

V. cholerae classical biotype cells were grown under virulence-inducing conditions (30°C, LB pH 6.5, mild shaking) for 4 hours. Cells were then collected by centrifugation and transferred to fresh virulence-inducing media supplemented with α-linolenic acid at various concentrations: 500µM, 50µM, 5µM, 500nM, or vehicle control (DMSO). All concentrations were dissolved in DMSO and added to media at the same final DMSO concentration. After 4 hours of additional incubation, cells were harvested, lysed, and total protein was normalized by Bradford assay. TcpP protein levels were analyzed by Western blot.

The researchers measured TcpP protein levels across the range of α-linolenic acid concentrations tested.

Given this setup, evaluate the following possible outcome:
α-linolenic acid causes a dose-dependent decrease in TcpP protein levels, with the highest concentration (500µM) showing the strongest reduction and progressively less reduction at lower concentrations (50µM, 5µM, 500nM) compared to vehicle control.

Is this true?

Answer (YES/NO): NO